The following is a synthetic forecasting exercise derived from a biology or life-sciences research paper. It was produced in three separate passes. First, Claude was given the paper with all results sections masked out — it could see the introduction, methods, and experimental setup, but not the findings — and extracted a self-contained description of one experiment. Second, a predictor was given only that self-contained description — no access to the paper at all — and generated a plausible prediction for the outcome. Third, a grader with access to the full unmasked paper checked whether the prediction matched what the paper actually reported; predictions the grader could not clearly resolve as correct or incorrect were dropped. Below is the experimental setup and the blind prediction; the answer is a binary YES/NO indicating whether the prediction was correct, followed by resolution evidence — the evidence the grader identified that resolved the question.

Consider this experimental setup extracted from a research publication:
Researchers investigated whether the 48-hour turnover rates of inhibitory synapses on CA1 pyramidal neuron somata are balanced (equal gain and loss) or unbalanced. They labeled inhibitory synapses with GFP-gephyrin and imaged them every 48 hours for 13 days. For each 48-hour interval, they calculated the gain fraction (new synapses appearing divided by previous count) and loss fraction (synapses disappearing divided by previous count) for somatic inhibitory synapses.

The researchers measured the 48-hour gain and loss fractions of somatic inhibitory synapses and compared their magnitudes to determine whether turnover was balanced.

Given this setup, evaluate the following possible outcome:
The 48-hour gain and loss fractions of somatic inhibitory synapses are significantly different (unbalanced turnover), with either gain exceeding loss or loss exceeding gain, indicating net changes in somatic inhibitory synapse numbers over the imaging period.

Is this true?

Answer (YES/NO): NO